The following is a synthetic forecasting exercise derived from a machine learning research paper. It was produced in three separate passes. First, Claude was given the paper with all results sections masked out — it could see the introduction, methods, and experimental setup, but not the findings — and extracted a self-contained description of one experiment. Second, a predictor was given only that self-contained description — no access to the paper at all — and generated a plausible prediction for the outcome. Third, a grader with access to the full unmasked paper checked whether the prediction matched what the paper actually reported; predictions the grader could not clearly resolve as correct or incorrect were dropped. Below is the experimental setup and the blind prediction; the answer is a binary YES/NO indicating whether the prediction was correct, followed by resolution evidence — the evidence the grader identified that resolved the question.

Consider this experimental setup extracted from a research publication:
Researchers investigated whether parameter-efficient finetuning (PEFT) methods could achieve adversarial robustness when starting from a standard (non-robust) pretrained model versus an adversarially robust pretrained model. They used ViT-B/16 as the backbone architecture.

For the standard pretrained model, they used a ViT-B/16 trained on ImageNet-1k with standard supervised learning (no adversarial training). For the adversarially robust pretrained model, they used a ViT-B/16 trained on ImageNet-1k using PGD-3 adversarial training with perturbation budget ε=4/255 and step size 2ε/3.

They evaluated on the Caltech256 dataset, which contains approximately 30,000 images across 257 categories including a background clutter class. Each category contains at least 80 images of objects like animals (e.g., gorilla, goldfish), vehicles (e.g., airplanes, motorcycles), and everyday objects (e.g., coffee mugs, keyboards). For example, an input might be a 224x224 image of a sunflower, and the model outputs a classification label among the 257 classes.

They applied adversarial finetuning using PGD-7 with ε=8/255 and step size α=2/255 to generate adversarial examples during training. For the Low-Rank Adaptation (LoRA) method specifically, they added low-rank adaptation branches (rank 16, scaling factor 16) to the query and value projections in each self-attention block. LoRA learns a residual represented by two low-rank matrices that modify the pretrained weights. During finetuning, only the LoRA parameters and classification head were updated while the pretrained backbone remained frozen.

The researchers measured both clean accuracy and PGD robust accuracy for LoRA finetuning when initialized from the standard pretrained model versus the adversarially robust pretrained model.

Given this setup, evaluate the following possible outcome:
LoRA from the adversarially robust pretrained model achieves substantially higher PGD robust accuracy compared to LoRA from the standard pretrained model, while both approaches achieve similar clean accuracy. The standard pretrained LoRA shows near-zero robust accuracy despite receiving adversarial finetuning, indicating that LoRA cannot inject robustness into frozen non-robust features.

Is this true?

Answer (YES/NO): NO